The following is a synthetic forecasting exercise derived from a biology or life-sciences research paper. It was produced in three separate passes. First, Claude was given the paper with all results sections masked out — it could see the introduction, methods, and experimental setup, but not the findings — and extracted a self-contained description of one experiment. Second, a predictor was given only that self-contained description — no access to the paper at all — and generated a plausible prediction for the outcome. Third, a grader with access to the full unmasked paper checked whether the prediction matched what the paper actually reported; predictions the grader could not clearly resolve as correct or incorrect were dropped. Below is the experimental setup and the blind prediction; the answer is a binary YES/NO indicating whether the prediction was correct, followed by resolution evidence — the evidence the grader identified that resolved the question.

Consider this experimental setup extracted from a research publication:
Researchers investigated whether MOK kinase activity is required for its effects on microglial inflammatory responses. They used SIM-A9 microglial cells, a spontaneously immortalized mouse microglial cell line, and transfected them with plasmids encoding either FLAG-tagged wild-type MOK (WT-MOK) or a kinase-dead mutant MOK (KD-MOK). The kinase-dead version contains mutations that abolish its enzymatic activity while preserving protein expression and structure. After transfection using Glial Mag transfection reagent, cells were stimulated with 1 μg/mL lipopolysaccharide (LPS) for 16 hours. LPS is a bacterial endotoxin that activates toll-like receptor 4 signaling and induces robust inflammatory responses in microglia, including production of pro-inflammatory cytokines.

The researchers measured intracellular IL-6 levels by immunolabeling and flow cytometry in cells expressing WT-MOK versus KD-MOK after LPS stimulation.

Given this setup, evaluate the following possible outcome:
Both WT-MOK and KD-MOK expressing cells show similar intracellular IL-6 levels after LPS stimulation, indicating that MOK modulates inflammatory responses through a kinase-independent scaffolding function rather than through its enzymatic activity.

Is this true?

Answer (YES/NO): NO